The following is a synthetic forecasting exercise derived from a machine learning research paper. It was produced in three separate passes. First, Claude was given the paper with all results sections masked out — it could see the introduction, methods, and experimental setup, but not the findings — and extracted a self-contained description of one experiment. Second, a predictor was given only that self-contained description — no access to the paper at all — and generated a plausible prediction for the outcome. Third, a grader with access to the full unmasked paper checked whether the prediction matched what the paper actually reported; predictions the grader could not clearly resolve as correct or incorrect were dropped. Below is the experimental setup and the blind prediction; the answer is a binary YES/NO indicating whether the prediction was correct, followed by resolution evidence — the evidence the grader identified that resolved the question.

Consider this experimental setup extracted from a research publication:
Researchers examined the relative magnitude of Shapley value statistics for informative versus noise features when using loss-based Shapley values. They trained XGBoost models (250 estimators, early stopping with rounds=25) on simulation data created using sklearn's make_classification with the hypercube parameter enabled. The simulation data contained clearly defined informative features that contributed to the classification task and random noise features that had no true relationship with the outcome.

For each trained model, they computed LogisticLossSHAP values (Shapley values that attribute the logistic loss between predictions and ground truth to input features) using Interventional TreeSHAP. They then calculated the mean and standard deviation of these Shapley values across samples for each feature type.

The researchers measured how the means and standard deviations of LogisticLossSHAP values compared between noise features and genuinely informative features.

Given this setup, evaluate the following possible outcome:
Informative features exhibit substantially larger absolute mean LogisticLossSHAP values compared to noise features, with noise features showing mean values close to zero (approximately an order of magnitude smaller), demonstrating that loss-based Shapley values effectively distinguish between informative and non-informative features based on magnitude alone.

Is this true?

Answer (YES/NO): NO